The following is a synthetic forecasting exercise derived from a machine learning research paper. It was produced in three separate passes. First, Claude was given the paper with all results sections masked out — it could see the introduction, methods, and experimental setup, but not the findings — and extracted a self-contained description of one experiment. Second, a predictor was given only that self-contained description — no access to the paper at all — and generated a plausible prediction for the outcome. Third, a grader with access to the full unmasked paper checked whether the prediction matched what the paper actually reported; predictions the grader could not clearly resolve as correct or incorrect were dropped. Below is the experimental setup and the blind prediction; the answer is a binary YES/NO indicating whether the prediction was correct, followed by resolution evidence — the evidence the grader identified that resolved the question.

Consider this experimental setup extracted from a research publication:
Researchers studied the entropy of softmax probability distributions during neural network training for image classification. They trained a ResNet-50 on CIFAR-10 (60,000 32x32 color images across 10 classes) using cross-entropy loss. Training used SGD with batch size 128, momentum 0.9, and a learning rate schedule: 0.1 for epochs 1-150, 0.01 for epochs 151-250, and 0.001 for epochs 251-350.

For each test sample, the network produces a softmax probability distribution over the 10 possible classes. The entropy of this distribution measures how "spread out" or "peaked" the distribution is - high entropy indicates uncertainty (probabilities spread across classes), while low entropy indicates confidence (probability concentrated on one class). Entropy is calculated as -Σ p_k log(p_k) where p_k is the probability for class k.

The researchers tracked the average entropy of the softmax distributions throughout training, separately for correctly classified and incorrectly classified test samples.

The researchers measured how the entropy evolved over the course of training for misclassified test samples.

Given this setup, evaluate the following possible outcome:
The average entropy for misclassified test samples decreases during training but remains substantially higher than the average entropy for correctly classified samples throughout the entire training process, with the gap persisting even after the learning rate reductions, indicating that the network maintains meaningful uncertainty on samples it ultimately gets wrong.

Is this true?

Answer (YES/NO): NO